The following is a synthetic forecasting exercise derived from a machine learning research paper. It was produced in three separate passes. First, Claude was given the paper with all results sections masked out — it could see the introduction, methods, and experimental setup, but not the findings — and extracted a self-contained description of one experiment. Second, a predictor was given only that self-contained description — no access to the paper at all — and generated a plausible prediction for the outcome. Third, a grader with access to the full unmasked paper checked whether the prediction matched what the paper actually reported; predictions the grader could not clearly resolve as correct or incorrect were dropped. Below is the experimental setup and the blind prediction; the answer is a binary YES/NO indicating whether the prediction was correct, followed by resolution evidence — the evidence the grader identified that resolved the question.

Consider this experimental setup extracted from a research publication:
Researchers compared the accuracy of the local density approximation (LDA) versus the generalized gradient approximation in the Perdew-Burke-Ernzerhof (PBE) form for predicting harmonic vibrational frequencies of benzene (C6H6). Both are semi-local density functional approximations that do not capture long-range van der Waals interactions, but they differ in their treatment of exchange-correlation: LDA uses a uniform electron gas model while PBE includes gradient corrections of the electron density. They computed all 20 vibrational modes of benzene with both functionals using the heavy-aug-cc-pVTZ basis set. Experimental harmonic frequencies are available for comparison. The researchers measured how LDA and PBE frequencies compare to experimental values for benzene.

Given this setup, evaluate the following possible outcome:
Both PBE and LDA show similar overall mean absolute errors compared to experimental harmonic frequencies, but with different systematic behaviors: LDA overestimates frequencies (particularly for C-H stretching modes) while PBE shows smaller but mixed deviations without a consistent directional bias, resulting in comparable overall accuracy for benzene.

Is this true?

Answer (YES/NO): NO